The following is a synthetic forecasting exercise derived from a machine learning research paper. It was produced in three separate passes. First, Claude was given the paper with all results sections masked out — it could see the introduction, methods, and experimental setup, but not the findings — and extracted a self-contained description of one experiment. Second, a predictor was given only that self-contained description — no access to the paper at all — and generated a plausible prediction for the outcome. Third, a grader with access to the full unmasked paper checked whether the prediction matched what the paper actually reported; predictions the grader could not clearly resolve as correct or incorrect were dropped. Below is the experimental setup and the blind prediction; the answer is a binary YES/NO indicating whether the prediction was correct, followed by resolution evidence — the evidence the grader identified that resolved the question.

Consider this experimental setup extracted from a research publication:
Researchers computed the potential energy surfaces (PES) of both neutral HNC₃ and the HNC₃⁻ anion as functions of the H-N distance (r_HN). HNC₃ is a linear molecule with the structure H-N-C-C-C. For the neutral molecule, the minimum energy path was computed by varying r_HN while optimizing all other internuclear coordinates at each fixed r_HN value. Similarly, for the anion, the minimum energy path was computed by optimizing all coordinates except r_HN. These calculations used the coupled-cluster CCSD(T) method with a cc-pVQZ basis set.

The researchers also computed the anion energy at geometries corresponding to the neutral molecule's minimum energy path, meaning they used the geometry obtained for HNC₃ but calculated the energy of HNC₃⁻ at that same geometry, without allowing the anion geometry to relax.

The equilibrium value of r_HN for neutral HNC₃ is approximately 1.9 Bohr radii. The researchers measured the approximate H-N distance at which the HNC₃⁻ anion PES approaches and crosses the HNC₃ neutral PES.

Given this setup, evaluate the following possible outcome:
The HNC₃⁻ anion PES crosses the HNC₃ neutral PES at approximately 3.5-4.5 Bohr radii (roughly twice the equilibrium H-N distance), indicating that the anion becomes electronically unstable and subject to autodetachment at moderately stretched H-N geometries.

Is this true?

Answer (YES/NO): NO